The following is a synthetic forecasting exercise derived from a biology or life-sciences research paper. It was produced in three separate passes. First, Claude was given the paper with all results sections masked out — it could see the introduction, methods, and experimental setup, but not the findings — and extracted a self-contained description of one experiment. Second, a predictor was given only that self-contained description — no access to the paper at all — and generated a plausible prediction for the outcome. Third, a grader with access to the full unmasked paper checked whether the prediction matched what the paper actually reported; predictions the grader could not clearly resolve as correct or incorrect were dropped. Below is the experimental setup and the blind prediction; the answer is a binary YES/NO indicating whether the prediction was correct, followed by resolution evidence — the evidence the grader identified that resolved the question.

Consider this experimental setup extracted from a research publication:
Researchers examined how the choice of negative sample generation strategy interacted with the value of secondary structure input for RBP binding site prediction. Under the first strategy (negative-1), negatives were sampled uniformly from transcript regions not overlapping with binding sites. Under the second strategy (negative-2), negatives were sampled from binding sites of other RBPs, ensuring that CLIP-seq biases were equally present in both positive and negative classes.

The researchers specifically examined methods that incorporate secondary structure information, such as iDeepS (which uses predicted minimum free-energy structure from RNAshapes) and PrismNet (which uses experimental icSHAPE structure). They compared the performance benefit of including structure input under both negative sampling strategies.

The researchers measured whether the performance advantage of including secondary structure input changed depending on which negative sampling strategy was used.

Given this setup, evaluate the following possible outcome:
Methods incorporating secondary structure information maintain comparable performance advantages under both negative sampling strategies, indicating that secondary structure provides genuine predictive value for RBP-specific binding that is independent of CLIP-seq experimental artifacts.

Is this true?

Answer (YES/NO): NO